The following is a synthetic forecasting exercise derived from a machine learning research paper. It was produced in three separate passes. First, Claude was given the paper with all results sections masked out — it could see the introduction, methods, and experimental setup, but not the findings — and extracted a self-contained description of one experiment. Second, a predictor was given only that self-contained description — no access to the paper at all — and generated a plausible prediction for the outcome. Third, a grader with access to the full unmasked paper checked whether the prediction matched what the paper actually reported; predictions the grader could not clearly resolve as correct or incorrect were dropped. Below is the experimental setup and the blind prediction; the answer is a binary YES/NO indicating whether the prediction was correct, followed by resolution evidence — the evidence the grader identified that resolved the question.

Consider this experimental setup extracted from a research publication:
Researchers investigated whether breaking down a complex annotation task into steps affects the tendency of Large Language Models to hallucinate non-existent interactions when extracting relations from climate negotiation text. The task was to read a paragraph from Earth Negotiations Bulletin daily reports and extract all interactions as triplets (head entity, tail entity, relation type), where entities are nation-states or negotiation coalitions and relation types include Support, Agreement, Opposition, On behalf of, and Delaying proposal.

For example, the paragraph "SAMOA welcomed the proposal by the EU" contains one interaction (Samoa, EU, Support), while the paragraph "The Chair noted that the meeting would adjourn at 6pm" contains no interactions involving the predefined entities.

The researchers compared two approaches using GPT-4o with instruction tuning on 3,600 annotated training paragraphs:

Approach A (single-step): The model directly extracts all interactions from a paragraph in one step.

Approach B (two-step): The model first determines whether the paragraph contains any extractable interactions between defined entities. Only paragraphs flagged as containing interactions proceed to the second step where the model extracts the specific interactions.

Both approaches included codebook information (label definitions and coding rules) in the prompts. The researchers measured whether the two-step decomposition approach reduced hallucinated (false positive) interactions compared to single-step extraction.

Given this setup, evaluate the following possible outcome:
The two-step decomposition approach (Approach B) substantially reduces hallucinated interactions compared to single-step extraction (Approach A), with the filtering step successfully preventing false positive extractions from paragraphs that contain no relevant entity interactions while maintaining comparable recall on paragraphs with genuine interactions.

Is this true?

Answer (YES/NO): NO